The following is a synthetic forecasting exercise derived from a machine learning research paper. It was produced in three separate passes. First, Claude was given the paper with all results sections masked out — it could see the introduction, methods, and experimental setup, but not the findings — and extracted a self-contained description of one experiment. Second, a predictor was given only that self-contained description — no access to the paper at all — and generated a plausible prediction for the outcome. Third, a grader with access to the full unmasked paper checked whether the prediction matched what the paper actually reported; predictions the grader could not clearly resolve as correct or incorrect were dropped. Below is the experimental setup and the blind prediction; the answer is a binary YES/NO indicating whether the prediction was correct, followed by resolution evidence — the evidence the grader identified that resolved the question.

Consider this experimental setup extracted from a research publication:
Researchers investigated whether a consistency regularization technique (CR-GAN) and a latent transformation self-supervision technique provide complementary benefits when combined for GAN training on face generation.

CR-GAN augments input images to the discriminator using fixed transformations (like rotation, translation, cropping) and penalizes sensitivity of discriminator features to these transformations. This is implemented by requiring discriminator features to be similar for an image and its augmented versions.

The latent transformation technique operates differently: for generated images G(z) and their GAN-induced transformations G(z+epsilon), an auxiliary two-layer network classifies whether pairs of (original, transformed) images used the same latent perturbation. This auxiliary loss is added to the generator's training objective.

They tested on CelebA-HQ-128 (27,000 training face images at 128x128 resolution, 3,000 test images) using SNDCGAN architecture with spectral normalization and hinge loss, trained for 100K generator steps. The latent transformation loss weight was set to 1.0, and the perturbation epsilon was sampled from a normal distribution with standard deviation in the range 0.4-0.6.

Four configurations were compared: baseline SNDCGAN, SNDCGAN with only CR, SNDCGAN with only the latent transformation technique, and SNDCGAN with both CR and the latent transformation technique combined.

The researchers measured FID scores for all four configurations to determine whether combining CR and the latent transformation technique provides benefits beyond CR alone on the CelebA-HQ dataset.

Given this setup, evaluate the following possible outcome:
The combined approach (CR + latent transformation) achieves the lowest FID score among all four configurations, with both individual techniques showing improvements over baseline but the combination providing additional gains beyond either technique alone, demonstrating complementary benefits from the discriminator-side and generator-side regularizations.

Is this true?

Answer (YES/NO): YES